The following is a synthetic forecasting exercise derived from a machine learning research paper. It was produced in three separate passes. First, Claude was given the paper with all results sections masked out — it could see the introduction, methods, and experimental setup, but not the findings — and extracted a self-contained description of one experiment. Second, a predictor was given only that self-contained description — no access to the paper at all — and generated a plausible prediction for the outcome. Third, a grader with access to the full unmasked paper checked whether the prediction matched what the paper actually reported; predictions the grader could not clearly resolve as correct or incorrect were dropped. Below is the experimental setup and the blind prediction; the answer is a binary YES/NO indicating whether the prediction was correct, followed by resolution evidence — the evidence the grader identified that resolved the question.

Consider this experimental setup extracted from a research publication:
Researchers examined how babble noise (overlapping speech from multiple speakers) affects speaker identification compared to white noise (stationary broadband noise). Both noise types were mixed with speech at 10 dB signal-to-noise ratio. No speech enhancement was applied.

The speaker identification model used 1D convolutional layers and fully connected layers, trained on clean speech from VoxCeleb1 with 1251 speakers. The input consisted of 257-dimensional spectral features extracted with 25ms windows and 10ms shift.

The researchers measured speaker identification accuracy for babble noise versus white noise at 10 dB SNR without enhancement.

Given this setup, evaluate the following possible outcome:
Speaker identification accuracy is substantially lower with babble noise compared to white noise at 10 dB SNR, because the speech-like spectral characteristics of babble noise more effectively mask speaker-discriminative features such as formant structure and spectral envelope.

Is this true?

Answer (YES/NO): NO